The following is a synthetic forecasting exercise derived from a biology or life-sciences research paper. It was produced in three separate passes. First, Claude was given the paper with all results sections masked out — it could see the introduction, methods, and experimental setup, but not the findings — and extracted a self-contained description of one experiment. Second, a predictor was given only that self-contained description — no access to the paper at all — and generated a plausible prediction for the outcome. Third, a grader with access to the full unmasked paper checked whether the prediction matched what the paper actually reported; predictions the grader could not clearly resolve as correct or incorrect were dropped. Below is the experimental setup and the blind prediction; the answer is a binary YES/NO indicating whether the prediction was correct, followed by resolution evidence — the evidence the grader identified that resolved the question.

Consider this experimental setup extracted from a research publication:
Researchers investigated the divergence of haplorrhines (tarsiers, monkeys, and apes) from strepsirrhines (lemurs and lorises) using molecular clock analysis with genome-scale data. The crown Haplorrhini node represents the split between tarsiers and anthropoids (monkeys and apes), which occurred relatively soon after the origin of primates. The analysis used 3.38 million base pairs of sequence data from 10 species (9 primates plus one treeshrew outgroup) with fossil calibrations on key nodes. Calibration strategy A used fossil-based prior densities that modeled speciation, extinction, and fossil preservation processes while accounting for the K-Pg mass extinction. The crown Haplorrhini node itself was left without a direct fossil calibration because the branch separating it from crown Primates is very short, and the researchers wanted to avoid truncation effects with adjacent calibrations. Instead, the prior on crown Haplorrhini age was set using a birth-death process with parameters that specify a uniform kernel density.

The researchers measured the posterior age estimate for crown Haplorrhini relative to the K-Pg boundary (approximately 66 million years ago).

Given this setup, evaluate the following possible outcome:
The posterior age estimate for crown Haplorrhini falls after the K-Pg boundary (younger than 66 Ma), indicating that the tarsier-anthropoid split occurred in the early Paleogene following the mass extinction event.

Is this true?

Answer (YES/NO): NO